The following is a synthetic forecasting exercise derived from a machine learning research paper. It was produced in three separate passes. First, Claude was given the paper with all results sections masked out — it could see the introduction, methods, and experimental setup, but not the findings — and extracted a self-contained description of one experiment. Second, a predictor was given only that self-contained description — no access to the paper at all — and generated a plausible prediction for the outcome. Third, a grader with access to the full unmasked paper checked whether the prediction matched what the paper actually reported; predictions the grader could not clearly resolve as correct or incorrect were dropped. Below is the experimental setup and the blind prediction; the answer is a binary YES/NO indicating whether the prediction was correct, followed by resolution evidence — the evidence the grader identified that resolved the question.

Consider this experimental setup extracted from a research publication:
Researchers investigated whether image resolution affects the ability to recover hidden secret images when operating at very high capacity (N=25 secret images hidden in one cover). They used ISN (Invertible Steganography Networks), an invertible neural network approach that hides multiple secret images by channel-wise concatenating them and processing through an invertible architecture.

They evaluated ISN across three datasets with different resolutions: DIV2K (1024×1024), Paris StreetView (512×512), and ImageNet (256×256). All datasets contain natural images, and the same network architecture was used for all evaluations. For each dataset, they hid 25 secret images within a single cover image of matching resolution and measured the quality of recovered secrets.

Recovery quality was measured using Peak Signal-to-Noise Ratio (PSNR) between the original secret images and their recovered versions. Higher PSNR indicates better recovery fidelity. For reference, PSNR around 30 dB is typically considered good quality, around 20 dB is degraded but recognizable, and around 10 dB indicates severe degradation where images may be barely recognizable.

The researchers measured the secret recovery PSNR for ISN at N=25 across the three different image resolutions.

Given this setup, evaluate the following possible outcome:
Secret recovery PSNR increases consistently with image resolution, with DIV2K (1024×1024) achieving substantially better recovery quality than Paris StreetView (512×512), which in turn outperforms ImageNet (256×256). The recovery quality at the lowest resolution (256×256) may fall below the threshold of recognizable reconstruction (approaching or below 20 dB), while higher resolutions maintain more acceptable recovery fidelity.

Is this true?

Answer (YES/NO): NO